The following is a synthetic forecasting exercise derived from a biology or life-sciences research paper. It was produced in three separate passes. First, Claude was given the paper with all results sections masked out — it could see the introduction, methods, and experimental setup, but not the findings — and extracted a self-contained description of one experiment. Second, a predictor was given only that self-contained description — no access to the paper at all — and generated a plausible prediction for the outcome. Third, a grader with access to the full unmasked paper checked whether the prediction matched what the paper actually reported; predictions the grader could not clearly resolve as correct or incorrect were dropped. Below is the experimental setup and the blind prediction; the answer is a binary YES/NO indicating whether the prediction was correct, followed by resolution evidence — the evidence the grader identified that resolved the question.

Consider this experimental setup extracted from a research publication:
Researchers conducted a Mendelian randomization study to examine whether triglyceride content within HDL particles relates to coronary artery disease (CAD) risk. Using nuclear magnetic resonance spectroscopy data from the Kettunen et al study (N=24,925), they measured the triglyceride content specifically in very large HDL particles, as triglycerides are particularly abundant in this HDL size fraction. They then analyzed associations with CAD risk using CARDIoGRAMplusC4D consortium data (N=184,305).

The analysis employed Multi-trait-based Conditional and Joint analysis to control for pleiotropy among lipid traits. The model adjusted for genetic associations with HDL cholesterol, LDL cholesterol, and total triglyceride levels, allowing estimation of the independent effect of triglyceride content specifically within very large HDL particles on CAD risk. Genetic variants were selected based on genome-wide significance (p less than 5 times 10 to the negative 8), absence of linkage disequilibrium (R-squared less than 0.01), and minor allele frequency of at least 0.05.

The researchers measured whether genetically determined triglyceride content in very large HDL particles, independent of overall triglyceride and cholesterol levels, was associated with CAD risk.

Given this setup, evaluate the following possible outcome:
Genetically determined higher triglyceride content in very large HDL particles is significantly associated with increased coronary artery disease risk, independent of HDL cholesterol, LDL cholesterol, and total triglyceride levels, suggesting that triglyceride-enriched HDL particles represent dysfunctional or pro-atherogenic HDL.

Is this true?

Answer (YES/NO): YES